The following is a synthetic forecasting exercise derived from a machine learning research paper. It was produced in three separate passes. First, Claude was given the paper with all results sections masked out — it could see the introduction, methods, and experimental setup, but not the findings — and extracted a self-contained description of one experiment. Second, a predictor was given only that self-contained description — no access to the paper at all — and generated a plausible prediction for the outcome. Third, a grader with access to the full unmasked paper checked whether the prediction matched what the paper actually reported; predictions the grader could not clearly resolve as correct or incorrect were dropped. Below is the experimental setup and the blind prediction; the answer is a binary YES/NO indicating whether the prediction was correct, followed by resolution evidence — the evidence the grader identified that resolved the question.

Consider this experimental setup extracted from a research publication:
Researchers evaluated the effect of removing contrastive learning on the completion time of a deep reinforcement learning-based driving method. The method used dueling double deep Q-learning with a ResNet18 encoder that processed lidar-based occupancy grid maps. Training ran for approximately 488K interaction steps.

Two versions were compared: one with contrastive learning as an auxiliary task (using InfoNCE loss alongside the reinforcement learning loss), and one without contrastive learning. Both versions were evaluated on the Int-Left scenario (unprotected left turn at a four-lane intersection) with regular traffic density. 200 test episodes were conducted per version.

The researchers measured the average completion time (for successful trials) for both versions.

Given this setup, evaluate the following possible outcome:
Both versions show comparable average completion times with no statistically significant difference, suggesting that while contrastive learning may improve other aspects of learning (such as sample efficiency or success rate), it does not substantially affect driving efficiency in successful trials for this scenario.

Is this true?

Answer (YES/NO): NO